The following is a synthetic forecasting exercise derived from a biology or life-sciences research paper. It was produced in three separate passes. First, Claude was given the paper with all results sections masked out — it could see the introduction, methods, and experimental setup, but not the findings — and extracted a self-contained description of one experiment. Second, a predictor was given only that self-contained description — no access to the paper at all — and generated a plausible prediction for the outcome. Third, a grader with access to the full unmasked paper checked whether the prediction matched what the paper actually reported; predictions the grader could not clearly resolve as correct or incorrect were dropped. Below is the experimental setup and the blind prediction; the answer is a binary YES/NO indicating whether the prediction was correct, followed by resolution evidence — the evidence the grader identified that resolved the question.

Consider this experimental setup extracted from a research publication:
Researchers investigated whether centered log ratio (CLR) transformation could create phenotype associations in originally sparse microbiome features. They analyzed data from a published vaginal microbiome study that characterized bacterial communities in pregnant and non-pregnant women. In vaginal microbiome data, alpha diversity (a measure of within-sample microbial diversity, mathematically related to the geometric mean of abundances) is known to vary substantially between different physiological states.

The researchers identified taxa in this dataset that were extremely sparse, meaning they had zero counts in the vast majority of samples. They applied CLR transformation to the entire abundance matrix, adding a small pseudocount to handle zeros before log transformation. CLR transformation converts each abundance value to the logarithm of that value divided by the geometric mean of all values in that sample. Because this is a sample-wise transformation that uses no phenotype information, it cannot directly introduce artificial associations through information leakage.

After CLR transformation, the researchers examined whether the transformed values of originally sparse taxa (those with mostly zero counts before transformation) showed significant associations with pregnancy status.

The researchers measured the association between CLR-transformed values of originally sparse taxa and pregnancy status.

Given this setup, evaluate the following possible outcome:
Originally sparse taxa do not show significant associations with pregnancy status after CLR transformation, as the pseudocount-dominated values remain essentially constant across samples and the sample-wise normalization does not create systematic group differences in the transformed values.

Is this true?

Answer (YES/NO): NO